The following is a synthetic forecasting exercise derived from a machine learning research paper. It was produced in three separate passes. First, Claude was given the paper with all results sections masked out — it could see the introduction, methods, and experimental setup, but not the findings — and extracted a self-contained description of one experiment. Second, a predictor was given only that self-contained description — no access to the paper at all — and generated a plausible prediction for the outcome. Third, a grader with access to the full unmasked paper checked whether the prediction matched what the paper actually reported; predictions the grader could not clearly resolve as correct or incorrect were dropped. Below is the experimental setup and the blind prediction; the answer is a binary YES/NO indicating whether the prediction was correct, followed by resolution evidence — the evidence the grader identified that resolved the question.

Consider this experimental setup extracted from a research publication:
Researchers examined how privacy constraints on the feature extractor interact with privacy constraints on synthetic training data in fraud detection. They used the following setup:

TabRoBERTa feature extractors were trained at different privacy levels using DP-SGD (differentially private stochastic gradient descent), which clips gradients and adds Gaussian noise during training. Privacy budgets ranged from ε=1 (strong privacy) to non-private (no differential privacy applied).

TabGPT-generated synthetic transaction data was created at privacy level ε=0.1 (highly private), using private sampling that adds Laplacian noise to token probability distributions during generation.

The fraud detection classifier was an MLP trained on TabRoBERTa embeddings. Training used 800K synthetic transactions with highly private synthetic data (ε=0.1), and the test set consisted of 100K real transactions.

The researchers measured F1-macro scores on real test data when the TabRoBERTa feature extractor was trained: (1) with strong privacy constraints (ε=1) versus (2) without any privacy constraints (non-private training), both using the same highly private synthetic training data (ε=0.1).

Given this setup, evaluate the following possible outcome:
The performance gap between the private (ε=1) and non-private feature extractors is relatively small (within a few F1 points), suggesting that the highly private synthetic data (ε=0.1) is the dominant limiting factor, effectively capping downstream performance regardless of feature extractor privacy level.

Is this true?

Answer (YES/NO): YES